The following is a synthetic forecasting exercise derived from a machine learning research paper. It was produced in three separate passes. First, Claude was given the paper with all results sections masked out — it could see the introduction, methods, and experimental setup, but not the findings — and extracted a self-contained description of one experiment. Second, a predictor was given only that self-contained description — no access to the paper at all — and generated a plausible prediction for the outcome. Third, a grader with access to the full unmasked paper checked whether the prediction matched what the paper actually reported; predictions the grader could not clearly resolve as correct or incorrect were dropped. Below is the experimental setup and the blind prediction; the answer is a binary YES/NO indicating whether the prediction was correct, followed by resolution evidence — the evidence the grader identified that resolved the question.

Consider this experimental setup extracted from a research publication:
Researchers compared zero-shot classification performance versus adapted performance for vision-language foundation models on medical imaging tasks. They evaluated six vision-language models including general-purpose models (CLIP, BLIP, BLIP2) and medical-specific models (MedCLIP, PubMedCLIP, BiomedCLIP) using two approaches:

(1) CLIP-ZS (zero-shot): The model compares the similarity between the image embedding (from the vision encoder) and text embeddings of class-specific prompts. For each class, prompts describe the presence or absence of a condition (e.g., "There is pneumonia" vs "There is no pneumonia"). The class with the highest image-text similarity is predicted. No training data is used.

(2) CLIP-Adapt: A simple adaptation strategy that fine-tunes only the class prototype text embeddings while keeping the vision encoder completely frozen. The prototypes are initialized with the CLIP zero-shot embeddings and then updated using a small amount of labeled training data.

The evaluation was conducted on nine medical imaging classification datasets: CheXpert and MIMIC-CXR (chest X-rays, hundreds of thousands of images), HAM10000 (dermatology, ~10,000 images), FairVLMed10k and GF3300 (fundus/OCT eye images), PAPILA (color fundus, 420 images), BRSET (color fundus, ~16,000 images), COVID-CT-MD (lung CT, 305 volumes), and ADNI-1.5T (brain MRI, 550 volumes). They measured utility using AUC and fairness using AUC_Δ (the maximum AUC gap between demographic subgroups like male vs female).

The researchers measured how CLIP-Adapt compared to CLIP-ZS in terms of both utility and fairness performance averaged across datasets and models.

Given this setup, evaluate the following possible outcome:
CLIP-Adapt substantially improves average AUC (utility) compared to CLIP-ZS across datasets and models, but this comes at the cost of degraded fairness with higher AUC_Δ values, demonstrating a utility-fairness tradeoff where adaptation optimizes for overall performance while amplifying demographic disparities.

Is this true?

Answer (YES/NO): NO